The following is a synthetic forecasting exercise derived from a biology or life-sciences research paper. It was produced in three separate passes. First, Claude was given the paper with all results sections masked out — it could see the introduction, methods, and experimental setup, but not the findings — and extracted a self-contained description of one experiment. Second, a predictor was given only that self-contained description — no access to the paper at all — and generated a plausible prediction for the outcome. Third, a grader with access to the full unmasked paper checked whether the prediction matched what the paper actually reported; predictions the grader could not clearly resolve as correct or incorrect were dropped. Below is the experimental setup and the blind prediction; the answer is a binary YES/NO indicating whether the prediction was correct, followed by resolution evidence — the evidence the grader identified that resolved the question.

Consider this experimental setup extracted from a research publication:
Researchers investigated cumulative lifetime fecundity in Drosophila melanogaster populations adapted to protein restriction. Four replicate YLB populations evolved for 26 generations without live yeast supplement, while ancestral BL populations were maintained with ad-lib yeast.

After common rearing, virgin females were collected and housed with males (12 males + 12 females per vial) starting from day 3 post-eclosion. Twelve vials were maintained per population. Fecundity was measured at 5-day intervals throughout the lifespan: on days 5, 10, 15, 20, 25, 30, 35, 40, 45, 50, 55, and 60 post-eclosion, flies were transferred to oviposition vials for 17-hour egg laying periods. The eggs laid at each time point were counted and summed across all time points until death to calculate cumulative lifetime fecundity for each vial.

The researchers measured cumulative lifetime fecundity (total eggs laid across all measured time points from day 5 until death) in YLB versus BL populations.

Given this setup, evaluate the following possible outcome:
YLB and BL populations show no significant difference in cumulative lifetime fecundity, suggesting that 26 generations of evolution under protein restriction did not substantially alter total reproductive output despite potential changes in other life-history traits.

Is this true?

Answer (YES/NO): YES